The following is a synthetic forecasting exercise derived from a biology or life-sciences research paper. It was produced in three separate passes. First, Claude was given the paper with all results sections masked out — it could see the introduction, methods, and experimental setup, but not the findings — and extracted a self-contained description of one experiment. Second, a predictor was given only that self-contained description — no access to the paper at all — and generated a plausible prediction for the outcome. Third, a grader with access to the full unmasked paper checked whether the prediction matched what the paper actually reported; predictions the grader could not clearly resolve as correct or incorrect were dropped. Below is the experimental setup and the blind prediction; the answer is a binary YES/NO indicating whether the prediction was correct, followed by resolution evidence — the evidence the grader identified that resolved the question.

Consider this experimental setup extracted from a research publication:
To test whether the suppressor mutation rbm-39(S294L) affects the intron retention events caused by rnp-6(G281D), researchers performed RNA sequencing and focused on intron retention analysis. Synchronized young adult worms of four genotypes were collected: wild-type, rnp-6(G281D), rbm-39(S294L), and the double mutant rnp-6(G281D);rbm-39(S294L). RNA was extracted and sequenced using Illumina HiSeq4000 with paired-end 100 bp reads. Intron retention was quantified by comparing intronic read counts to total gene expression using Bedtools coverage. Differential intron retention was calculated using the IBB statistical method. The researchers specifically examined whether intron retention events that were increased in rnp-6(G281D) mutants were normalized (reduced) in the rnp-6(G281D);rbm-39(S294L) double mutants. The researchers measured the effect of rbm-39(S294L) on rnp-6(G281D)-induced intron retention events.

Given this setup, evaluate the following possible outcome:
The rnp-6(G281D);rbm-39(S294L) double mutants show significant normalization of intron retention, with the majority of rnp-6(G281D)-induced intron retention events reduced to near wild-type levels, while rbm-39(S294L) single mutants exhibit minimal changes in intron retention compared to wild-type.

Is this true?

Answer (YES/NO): NO